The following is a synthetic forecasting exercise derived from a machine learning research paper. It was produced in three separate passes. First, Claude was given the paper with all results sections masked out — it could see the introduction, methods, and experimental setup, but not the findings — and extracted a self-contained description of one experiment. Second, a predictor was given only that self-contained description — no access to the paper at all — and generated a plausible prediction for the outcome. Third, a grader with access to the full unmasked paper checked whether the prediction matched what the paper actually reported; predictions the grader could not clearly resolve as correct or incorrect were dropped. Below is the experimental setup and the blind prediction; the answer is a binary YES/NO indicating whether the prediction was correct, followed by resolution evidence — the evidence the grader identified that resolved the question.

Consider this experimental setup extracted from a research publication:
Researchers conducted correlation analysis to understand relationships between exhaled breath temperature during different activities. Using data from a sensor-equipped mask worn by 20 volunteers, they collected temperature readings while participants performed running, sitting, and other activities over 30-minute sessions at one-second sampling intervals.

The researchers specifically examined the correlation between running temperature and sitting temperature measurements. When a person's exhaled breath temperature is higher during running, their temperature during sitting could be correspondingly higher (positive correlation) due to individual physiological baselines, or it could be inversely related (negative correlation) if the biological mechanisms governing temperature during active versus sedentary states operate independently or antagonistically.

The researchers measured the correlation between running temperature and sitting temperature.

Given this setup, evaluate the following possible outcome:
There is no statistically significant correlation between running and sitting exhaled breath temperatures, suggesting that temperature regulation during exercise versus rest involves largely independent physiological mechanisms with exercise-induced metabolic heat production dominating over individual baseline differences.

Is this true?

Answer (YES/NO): NO